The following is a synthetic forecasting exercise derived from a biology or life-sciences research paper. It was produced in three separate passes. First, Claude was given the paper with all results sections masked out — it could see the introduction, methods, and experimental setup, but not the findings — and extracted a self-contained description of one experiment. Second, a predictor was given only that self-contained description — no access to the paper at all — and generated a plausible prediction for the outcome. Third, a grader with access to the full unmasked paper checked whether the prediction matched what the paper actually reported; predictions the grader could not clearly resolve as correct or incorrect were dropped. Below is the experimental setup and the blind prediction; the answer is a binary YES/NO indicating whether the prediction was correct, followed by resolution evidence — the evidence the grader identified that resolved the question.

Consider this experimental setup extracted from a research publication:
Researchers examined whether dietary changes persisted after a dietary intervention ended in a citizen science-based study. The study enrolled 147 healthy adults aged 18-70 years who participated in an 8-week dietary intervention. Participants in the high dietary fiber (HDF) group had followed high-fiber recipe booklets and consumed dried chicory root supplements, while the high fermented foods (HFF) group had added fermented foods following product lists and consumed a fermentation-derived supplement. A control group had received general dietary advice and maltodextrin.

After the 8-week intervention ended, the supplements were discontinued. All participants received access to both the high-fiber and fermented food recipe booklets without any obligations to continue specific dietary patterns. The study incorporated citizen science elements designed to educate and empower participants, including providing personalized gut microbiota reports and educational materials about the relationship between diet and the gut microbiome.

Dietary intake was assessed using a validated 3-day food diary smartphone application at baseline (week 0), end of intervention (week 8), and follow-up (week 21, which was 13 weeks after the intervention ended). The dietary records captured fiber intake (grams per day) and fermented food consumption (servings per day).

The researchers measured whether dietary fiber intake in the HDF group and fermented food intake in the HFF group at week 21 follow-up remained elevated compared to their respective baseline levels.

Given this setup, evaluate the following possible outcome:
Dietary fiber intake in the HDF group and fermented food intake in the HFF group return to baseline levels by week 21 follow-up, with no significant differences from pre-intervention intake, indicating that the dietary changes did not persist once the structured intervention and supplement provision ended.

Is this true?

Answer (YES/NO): NO